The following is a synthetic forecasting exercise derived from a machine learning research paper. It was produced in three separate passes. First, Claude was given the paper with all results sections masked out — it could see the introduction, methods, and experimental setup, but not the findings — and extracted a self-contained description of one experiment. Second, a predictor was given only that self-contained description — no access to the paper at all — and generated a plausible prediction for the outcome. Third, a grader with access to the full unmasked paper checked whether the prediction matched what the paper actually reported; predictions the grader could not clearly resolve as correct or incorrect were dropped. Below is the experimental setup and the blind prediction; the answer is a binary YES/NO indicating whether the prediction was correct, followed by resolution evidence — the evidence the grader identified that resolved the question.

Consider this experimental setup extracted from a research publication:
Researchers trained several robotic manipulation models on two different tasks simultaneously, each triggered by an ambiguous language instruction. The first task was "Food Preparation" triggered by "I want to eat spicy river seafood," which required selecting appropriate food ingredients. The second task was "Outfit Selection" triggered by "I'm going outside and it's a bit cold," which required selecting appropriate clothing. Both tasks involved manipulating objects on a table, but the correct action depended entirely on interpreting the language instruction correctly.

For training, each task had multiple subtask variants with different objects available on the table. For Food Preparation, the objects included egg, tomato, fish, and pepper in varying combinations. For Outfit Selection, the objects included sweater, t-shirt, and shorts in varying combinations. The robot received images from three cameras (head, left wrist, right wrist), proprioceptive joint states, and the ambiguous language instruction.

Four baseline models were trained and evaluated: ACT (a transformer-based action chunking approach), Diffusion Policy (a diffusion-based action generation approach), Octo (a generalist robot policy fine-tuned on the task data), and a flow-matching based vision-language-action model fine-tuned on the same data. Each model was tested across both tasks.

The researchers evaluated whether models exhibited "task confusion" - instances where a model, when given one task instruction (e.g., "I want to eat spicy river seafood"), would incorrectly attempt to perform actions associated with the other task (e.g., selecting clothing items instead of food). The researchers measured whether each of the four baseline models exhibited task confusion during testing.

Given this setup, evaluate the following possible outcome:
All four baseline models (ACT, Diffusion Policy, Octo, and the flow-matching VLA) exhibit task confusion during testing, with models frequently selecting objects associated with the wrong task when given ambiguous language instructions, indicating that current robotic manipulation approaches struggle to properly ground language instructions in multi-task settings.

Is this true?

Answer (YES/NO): YES